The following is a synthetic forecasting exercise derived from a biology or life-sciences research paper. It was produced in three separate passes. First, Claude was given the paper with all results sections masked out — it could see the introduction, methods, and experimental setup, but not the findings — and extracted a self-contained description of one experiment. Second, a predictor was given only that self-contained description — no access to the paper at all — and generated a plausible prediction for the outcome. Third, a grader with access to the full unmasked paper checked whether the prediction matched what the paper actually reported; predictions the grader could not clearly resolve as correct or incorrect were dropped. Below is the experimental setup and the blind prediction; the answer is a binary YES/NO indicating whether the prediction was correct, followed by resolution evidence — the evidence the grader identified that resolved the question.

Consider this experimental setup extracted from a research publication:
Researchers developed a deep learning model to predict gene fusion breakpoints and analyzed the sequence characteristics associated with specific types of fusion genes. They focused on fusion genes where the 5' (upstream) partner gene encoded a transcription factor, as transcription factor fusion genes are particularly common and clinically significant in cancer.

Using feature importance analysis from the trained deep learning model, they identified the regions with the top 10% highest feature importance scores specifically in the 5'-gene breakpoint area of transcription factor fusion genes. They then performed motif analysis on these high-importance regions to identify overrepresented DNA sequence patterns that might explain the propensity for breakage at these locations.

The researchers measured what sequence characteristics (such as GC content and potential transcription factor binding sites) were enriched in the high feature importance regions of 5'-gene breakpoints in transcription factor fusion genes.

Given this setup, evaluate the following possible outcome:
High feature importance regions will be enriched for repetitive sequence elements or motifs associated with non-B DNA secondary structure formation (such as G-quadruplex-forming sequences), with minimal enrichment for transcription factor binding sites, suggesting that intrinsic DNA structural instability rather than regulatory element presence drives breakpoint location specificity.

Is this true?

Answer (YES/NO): NO